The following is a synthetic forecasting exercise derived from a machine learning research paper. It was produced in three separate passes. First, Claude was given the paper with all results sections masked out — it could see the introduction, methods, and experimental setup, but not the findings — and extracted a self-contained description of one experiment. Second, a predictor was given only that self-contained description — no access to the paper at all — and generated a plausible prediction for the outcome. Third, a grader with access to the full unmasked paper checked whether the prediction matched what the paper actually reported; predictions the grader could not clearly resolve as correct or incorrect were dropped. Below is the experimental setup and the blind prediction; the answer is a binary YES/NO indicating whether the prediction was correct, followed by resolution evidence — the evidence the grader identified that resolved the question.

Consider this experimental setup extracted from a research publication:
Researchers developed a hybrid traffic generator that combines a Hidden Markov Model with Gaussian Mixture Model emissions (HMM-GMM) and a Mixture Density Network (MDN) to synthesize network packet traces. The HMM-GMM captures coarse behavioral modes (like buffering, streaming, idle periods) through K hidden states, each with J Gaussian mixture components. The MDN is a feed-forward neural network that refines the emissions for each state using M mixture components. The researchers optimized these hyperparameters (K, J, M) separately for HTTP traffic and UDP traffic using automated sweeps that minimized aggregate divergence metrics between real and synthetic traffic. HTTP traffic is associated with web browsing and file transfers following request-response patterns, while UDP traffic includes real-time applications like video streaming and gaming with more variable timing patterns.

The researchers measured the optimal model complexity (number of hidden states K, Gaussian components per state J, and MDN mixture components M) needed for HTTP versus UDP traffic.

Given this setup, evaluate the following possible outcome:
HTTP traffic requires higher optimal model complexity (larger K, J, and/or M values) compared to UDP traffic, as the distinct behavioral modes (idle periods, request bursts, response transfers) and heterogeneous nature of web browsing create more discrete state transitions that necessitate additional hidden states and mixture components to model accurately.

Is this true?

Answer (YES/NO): NO